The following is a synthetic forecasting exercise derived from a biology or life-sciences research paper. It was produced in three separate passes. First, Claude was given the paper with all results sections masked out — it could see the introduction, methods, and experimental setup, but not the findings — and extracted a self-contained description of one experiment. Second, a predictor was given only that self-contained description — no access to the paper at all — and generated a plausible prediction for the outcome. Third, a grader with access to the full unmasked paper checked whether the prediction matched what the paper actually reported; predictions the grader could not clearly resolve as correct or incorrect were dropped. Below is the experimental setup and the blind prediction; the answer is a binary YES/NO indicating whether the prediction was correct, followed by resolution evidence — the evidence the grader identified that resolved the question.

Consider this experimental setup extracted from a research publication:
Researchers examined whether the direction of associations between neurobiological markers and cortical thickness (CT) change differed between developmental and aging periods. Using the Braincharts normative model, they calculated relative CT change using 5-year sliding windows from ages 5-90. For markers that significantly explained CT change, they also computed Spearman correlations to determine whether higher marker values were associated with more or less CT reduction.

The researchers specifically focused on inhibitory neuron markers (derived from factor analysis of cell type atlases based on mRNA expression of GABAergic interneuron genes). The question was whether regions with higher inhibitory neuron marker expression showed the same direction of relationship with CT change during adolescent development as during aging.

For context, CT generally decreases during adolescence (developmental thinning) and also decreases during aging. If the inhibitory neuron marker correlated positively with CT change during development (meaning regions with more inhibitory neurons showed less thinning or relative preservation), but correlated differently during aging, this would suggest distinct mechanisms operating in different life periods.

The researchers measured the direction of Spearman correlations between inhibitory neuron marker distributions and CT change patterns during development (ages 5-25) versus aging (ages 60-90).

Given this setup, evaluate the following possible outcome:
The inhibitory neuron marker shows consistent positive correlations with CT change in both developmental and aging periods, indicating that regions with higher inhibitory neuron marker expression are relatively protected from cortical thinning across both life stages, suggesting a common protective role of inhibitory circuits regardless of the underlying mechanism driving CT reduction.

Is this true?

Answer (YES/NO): NO